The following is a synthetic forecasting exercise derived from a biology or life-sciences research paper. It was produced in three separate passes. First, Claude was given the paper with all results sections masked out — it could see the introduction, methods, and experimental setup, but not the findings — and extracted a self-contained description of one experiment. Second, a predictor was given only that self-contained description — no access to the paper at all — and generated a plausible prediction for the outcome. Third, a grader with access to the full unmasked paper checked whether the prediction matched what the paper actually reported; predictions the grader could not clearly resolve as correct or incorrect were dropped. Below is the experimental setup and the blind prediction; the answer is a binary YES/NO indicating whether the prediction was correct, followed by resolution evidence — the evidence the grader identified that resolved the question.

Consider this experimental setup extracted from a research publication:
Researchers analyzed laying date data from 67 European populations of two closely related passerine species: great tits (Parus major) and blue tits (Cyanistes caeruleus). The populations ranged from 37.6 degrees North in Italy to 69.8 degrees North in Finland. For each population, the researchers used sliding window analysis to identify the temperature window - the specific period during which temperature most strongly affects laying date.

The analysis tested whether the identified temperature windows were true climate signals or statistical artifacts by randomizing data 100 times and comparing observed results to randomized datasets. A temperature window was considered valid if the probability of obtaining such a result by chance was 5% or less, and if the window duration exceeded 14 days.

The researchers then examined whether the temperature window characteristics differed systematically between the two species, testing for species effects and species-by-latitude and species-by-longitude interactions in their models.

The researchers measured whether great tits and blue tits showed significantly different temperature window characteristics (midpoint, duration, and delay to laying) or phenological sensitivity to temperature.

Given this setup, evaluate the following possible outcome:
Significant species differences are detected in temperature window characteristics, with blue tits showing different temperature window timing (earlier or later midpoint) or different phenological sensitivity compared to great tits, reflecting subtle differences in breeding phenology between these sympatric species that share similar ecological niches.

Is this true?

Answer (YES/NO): NO